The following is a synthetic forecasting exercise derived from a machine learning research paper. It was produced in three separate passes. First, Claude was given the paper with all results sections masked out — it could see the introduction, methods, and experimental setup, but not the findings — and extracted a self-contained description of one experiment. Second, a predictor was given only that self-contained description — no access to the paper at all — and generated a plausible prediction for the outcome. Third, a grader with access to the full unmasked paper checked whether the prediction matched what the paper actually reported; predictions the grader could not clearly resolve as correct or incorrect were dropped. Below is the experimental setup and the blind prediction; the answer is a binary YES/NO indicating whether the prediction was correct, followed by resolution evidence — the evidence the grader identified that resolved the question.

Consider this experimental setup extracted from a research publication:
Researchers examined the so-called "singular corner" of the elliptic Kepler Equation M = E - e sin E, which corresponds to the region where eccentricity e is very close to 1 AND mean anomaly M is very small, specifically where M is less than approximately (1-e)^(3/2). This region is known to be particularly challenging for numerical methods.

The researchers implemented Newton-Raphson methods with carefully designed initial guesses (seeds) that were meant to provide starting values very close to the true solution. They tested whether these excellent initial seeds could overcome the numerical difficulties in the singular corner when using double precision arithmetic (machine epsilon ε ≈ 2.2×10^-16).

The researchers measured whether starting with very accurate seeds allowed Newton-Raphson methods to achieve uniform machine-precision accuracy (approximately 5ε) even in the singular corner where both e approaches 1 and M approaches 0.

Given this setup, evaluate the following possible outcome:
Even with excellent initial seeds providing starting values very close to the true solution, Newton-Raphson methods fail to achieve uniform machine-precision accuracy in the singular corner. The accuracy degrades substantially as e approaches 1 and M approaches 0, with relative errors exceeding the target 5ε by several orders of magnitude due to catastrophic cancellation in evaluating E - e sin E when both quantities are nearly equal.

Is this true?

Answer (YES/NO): NO